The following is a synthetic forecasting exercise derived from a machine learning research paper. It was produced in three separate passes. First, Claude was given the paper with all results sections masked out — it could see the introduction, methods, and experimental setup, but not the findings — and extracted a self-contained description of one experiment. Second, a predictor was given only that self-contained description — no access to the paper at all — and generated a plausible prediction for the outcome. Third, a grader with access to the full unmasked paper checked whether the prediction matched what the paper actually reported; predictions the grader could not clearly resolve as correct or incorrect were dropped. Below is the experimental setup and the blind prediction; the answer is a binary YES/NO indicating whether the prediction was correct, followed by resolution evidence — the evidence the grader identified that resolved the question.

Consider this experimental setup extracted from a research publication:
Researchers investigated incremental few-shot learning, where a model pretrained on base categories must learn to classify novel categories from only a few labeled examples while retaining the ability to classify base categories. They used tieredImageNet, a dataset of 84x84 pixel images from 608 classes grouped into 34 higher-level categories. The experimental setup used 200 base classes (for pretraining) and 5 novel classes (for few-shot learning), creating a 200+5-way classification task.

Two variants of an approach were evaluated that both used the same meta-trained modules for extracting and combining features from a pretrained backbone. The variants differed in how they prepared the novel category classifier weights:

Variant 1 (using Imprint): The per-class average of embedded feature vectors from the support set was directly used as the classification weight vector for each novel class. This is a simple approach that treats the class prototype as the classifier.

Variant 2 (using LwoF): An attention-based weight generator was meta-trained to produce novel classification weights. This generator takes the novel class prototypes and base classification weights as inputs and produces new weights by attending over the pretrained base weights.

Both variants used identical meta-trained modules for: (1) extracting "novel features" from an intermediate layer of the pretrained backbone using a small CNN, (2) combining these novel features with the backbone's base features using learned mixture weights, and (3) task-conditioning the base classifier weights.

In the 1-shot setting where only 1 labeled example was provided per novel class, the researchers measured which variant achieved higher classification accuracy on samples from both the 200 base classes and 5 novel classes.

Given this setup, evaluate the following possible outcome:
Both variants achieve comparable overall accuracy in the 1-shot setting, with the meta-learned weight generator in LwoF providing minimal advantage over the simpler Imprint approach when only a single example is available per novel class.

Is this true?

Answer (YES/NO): NO